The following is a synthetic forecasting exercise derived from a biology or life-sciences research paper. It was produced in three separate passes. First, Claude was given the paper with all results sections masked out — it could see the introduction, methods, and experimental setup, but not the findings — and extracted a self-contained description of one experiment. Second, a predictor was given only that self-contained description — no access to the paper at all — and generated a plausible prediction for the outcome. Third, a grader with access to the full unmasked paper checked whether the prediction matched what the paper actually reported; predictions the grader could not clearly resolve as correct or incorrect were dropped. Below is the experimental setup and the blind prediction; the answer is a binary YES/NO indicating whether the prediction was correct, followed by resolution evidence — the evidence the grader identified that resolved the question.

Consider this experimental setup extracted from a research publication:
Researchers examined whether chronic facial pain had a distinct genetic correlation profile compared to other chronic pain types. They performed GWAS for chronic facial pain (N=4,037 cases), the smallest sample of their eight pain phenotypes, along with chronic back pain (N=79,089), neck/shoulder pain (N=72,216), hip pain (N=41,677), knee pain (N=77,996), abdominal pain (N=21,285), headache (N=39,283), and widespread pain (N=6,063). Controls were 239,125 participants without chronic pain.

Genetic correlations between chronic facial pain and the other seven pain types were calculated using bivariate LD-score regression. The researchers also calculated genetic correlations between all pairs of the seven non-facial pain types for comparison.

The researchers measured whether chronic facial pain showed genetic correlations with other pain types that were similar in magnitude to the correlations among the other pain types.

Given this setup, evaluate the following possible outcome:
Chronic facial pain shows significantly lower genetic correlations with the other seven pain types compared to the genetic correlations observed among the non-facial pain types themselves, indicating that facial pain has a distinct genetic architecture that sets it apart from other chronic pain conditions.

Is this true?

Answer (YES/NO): NO